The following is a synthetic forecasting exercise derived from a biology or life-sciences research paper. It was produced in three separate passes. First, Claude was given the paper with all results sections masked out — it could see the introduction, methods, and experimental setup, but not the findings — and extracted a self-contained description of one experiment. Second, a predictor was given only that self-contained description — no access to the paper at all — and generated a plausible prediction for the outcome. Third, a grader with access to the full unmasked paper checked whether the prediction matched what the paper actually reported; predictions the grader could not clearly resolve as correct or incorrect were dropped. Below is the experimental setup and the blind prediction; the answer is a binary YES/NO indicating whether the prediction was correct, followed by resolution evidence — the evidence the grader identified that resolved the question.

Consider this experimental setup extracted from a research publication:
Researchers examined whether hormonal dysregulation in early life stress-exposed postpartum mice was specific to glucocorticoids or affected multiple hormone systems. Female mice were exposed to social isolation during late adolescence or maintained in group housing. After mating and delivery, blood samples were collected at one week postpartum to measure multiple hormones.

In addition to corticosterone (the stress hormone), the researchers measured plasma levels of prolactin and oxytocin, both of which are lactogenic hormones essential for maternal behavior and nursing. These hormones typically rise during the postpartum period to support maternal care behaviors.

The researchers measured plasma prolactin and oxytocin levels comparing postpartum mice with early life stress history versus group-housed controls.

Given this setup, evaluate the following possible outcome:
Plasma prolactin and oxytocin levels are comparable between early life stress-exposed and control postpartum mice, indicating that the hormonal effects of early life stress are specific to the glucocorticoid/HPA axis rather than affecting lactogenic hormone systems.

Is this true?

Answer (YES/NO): YES